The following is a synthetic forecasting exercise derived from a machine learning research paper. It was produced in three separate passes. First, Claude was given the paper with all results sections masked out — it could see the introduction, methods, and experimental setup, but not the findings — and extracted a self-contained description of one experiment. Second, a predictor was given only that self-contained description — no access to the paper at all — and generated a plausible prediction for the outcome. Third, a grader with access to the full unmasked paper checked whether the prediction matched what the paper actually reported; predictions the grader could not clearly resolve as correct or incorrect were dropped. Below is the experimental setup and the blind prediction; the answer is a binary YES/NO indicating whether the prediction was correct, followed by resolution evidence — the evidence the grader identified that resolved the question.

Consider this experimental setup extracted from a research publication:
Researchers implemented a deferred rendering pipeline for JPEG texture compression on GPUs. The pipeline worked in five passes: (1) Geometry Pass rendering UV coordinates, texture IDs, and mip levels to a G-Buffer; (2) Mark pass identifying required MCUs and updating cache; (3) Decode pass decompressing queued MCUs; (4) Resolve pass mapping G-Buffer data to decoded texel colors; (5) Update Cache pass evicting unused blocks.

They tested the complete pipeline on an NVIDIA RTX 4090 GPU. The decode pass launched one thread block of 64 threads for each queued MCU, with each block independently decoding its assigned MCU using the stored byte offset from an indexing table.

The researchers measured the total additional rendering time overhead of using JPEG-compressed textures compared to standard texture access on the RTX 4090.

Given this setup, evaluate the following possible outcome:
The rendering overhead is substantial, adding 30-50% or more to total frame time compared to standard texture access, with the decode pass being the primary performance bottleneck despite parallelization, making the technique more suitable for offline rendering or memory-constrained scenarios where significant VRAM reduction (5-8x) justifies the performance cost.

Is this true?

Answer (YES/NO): NO